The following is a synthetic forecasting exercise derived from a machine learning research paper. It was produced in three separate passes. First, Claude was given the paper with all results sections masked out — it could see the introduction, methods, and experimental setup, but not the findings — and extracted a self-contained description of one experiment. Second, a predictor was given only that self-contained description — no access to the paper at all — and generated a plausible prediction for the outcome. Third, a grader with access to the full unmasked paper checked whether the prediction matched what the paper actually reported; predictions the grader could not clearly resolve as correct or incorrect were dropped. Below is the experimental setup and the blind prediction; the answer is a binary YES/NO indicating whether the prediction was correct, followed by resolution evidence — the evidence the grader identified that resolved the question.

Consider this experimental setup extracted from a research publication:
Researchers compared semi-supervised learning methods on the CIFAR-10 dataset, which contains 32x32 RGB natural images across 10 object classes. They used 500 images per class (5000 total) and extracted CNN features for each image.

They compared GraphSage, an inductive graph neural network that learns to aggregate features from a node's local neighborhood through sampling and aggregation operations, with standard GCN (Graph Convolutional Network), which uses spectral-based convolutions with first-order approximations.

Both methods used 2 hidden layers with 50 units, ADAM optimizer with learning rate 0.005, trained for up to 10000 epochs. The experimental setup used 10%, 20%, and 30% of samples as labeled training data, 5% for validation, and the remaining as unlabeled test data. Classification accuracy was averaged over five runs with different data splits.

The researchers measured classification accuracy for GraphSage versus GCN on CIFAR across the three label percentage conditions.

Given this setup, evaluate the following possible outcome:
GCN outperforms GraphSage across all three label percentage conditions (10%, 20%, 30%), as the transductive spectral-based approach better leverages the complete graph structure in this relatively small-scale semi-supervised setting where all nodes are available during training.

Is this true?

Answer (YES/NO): NO